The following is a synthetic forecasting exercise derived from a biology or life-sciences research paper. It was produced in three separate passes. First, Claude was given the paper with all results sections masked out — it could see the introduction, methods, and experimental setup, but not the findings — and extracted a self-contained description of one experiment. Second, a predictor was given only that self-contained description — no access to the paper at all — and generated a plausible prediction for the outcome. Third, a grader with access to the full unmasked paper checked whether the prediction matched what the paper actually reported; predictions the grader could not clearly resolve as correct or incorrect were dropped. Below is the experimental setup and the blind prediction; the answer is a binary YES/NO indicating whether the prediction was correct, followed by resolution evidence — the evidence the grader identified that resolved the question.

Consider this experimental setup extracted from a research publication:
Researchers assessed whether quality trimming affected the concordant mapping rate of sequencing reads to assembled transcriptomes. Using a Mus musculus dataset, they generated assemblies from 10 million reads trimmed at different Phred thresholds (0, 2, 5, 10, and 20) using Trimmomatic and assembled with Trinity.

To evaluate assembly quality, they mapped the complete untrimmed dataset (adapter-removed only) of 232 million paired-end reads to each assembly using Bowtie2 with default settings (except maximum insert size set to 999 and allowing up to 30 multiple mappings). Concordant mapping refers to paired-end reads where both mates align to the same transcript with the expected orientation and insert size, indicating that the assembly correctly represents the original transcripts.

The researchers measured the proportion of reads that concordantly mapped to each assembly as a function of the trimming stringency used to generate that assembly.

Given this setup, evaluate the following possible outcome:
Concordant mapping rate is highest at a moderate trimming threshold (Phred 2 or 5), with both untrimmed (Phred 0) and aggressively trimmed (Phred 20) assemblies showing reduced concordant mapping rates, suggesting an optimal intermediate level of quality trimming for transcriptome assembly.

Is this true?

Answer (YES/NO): NO